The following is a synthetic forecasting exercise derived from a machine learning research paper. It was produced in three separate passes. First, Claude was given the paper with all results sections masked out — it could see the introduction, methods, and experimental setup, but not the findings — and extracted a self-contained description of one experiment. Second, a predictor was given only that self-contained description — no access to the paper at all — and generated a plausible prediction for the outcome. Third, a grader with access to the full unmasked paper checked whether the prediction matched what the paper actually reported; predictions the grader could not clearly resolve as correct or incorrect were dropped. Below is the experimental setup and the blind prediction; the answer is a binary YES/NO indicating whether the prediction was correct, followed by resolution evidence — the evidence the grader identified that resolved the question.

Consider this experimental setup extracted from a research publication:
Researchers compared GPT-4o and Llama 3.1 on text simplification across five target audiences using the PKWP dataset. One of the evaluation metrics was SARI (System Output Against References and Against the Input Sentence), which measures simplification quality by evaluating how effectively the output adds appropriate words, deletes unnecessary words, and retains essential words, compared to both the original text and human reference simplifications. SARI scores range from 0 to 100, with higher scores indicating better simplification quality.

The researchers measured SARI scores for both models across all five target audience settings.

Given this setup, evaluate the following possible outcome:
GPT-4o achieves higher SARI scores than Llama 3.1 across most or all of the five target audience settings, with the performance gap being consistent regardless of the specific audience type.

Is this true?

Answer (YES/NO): NO